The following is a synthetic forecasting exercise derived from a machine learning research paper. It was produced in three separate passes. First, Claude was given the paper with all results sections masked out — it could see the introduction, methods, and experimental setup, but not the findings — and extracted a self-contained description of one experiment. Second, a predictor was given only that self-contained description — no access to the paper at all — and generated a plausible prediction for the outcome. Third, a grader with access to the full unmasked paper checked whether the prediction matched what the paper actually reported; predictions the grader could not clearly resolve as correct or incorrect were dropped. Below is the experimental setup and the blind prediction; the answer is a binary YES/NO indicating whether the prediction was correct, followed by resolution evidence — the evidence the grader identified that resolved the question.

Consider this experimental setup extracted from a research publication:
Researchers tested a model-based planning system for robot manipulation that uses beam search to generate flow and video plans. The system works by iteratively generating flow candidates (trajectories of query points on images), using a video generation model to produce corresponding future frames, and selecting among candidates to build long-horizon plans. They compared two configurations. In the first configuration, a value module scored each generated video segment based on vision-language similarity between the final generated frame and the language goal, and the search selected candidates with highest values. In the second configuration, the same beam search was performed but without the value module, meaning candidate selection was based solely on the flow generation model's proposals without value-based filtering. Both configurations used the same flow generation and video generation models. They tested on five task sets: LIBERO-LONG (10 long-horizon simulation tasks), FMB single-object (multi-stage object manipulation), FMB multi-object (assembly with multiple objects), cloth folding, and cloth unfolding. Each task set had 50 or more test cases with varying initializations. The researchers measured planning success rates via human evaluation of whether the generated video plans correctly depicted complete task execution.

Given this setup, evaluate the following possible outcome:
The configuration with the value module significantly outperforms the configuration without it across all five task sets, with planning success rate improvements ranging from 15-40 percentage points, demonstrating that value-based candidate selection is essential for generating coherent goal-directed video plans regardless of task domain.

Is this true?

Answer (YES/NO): NO